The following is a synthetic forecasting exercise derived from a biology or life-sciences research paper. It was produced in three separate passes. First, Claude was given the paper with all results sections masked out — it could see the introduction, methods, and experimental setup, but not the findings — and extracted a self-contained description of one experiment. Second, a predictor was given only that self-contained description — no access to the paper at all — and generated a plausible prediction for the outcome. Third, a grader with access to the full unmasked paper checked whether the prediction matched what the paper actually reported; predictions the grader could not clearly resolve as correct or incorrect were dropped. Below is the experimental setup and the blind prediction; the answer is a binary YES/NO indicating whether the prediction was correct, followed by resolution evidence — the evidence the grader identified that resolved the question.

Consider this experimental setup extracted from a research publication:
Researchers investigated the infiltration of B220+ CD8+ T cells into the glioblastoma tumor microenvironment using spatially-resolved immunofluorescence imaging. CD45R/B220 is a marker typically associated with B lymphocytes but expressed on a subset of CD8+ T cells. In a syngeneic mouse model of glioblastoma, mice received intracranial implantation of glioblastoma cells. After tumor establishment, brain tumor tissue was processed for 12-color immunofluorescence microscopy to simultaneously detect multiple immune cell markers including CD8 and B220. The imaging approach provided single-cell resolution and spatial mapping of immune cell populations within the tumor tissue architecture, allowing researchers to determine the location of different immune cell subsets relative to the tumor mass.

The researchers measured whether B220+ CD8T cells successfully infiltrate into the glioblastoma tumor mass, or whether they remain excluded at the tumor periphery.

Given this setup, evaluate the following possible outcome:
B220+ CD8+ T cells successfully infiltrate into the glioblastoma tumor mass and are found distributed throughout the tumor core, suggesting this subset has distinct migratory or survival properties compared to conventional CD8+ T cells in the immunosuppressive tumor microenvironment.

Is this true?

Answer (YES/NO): YES